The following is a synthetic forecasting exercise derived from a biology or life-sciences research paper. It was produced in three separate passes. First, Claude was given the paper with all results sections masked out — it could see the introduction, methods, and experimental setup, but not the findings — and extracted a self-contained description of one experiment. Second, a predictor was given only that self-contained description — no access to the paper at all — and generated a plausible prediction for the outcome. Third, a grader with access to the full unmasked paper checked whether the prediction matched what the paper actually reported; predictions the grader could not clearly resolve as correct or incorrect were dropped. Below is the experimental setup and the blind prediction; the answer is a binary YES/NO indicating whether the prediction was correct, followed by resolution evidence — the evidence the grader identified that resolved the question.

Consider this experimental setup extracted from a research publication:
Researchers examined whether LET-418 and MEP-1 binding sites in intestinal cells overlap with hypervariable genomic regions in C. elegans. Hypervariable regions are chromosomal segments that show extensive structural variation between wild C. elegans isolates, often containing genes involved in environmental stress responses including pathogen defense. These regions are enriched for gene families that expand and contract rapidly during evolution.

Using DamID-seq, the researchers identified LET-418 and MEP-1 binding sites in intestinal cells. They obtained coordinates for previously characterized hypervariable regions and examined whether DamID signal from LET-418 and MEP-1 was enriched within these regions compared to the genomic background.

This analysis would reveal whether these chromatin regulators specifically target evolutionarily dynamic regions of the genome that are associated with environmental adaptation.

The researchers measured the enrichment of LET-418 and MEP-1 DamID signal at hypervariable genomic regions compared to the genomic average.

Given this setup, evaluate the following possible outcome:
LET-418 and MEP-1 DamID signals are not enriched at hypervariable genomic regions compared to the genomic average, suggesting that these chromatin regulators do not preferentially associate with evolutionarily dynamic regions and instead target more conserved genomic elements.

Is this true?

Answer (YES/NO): YES